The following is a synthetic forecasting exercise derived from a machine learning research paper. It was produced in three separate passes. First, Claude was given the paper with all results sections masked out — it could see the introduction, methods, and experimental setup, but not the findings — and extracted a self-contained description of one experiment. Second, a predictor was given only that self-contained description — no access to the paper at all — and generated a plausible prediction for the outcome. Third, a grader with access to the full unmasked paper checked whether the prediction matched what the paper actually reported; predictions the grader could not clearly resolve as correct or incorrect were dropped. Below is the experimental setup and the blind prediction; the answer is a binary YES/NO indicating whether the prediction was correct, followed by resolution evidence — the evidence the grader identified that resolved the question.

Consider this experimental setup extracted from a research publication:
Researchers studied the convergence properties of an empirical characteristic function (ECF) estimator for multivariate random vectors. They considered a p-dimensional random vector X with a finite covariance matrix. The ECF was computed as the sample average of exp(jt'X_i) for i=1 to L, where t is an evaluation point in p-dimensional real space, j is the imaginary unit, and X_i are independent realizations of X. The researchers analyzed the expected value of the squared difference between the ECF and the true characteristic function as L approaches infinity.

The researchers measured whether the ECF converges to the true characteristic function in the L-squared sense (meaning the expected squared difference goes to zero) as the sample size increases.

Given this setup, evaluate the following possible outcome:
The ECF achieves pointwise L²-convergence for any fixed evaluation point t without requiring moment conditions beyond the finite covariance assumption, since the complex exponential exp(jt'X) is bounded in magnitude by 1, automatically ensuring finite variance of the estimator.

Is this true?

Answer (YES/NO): YES